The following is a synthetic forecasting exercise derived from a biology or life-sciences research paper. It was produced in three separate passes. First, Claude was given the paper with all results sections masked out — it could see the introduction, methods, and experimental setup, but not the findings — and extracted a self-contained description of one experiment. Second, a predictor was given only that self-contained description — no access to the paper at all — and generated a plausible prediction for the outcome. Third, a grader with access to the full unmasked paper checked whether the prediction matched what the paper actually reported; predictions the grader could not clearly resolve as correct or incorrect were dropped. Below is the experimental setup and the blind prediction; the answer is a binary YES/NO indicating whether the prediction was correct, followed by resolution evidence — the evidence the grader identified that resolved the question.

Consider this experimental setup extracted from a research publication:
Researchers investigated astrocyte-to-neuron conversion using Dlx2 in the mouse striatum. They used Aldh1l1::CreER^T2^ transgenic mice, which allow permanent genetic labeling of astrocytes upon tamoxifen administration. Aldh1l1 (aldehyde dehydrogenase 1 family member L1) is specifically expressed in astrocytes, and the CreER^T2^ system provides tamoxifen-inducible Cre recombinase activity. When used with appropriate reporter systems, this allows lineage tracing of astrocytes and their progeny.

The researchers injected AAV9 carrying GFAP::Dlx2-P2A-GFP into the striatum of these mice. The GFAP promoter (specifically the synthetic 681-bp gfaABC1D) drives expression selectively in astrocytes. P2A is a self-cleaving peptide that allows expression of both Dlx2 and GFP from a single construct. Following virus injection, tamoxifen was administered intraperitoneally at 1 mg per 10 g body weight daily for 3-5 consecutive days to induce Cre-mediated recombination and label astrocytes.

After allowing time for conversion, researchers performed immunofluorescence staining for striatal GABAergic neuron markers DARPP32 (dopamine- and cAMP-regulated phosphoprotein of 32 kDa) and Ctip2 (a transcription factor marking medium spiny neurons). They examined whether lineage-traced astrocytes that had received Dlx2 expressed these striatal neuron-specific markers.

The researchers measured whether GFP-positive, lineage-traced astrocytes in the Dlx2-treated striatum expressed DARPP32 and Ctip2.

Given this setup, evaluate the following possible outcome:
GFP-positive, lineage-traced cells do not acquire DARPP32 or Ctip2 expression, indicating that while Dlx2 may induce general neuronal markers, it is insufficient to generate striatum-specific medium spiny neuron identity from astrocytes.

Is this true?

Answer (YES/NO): NO